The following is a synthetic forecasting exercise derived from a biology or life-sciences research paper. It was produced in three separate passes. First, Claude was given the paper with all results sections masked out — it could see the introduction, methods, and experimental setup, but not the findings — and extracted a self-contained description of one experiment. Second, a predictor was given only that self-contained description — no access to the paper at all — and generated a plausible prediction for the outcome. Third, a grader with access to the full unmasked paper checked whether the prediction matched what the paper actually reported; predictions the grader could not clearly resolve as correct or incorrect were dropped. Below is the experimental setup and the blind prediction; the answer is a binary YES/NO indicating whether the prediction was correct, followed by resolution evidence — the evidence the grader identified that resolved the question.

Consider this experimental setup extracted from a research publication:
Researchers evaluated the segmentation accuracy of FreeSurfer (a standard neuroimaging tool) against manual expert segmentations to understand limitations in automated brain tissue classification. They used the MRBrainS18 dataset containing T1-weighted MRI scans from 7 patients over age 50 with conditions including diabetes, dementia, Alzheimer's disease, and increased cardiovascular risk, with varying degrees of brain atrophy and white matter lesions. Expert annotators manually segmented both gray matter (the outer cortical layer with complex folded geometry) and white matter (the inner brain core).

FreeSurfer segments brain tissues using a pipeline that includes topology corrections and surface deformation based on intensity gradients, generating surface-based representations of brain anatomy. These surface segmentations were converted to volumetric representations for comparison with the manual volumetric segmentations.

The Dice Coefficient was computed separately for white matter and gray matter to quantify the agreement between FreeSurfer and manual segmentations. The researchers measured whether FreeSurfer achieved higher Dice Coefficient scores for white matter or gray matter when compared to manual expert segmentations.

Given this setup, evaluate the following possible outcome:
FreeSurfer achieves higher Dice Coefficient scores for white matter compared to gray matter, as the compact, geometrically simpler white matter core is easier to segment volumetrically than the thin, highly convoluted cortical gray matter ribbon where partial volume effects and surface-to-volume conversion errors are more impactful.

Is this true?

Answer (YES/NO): YES